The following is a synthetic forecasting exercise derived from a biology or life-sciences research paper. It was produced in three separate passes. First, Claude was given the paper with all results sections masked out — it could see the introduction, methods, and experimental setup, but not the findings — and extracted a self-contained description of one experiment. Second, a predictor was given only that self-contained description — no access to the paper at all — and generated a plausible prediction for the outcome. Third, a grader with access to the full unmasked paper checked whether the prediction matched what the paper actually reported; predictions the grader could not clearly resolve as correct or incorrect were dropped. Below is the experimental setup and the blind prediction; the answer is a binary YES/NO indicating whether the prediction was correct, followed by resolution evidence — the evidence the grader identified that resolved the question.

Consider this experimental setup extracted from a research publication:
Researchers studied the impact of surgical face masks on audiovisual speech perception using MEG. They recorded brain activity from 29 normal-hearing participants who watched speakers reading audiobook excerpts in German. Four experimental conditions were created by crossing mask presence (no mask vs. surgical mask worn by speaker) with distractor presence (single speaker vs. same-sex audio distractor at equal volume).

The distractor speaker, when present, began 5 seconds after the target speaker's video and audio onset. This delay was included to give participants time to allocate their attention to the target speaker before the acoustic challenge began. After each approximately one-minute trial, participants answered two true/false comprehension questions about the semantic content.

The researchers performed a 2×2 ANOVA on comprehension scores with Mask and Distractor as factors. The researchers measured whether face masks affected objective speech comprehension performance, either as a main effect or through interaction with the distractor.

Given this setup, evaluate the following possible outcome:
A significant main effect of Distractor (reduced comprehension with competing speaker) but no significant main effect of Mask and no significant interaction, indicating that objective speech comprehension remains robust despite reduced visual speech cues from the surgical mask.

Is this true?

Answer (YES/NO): YES